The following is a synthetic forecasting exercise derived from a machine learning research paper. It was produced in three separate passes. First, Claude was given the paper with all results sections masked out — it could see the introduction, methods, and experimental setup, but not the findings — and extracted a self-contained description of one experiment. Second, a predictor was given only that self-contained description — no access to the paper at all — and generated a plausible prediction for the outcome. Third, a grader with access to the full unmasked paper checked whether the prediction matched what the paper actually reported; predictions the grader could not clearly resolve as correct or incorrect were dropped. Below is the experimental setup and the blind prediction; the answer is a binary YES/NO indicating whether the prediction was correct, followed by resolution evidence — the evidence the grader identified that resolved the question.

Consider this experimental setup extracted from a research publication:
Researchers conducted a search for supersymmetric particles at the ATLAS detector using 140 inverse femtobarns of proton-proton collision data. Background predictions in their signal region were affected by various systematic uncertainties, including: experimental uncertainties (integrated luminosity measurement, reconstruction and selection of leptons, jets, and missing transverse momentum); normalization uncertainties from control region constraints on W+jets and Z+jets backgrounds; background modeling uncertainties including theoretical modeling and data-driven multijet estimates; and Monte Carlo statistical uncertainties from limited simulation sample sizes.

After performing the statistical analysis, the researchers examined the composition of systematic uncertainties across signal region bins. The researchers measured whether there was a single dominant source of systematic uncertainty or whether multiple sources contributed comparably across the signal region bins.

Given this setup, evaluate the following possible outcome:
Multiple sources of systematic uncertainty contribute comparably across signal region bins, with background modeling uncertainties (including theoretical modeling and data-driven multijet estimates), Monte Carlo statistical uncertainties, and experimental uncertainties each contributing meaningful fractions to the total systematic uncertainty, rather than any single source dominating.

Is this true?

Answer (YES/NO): YES